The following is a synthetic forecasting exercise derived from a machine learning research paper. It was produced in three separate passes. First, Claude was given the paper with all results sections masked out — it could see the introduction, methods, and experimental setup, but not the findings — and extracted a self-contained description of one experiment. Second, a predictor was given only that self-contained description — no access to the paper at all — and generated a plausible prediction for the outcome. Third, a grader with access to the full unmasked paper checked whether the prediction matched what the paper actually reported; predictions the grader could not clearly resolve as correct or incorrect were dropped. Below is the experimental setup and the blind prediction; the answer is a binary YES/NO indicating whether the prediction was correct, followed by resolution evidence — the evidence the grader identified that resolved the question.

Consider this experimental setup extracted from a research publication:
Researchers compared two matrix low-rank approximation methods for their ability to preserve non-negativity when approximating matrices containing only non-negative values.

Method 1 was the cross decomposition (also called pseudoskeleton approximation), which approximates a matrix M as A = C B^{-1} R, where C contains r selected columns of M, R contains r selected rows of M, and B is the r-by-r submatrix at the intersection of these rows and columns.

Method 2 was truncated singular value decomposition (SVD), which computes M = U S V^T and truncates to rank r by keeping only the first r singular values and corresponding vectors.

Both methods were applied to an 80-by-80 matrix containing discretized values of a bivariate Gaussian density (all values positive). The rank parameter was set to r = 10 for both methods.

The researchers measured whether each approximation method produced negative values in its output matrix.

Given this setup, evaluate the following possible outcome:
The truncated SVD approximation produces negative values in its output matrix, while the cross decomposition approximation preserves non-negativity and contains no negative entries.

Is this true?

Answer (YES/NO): NO